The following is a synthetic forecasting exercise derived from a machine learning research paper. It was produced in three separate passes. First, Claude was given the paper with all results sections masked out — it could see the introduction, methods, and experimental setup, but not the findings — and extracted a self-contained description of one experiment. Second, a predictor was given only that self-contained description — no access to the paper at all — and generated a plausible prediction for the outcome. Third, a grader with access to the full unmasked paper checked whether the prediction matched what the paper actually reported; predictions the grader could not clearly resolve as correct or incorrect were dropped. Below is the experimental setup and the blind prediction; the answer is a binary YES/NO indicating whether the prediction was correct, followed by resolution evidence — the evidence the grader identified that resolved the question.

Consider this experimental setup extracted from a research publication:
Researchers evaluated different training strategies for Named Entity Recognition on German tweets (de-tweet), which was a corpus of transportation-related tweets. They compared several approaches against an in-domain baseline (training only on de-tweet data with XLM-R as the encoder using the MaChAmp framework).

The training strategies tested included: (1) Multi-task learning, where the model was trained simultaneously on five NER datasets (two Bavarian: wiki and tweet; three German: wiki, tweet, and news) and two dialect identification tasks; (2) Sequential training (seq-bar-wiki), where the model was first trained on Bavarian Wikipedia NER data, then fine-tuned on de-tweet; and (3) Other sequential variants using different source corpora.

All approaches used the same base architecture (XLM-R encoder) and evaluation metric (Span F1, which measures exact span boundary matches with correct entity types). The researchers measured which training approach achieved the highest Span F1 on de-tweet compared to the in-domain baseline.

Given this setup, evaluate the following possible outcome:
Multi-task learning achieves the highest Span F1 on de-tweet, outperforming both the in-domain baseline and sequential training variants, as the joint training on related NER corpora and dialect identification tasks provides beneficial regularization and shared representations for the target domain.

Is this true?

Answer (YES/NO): NO